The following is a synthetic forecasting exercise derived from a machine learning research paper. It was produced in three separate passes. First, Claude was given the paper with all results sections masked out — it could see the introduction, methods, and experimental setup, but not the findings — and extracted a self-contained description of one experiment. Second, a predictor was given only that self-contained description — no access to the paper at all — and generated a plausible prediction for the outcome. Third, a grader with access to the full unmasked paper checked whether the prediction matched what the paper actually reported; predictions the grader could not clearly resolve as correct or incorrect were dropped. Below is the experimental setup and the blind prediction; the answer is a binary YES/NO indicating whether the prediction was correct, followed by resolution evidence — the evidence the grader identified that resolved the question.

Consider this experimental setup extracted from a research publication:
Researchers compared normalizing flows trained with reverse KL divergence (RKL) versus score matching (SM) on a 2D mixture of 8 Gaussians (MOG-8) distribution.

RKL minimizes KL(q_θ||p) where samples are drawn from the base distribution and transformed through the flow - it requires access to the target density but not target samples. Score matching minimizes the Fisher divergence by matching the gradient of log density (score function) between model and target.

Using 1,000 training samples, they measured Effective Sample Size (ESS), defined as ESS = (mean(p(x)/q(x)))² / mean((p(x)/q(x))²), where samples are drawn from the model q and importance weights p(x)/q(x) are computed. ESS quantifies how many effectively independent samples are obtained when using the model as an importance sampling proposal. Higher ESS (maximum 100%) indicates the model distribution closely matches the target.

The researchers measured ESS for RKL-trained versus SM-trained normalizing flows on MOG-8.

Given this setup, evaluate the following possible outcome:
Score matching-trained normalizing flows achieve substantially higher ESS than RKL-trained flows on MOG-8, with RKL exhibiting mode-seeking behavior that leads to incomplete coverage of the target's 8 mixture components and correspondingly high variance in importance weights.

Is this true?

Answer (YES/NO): NO